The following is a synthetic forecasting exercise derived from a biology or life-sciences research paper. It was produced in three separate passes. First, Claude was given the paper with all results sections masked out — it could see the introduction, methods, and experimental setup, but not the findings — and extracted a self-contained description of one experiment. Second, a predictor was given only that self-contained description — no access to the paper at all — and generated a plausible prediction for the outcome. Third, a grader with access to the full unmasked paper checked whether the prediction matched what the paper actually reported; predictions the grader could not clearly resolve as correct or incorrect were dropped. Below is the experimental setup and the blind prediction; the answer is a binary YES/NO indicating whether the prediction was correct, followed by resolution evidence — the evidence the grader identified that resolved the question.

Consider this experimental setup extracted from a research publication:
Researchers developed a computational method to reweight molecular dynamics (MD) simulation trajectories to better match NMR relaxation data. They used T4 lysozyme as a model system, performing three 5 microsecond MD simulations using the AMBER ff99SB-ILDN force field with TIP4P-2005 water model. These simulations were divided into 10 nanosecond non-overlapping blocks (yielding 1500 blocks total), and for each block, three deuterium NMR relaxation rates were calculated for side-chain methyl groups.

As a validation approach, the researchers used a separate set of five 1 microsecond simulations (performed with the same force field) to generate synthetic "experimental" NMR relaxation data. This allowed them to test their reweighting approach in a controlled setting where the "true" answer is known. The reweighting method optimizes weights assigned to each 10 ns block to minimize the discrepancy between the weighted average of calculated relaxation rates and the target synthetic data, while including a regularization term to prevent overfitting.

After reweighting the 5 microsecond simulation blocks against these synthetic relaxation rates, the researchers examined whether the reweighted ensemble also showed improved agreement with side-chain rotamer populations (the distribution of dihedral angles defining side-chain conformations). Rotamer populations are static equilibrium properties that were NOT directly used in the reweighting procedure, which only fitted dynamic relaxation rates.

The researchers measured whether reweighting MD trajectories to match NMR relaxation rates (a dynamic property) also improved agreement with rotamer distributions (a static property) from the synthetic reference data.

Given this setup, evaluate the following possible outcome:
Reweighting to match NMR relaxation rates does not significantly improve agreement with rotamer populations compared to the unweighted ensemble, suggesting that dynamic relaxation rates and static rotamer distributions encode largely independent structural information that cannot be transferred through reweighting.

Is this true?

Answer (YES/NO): NO